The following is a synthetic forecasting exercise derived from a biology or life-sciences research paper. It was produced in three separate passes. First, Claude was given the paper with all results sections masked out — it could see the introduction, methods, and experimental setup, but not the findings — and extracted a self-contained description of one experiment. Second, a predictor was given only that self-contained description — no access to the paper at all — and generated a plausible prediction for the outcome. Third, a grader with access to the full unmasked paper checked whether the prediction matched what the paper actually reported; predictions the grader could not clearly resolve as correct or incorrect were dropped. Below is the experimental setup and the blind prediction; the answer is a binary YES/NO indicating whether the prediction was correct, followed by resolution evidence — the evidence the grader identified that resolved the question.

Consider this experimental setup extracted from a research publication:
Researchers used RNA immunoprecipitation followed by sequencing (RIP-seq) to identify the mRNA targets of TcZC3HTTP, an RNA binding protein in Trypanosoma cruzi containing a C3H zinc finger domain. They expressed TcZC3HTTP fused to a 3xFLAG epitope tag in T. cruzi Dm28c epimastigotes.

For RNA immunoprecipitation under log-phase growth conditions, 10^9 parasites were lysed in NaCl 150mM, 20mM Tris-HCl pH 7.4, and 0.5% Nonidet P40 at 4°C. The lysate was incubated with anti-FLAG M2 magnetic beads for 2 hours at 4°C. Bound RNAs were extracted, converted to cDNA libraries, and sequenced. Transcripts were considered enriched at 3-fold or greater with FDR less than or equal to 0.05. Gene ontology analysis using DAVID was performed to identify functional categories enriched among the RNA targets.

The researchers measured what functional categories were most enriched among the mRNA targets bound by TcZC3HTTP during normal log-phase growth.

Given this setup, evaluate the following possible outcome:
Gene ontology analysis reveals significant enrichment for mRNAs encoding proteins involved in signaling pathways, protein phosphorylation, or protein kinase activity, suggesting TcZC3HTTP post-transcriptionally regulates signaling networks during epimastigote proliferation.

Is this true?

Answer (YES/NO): NO